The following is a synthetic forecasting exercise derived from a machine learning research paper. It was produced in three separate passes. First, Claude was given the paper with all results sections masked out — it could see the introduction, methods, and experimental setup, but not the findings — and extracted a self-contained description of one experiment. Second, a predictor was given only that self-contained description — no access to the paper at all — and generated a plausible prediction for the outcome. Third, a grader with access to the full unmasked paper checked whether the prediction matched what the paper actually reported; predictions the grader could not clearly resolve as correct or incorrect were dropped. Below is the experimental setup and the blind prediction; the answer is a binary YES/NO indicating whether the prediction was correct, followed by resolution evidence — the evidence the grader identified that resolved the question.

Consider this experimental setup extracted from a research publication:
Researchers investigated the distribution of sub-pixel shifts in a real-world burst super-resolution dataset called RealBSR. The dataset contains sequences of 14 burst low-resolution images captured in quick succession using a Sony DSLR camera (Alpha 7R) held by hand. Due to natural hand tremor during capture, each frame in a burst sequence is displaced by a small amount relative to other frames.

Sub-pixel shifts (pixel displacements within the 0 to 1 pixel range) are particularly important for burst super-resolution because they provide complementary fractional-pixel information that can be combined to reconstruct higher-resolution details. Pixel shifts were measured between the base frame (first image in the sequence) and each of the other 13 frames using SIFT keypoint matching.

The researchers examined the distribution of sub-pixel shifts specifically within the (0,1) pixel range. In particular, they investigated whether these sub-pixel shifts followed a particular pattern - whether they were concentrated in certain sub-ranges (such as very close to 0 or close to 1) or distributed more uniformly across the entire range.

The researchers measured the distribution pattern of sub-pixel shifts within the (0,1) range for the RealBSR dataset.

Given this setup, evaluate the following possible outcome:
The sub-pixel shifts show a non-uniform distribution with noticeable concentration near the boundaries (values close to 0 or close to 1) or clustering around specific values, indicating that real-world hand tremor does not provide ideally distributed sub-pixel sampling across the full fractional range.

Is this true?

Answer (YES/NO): NO